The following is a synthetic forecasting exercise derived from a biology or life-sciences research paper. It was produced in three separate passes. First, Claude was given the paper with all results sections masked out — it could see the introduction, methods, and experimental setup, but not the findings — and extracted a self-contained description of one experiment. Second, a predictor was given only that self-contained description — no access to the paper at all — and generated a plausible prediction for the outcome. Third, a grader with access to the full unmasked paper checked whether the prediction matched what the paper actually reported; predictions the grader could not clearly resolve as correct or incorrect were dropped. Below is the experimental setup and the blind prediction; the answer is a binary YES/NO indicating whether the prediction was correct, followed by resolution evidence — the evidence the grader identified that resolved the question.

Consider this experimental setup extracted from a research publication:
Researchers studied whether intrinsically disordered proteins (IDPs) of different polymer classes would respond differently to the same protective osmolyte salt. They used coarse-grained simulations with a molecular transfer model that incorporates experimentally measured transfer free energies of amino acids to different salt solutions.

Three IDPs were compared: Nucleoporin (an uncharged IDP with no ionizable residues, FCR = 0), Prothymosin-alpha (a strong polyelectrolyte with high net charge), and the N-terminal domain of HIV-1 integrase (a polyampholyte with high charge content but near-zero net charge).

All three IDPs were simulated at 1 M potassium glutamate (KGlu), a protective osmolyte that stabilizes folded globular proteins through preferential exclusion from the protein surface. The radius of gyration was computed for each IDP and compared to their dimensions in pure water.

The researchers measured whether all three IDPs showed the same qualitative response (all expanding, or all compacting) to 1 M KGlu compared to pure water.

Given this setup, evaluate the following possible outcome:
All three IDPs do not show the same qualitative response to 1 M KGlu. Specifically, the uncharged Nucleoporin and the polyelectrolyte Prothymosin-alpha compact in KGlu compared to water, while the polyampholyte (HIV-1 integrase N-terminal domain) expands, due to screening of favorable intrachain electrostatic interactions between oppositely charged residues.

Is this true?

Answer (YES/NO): NO